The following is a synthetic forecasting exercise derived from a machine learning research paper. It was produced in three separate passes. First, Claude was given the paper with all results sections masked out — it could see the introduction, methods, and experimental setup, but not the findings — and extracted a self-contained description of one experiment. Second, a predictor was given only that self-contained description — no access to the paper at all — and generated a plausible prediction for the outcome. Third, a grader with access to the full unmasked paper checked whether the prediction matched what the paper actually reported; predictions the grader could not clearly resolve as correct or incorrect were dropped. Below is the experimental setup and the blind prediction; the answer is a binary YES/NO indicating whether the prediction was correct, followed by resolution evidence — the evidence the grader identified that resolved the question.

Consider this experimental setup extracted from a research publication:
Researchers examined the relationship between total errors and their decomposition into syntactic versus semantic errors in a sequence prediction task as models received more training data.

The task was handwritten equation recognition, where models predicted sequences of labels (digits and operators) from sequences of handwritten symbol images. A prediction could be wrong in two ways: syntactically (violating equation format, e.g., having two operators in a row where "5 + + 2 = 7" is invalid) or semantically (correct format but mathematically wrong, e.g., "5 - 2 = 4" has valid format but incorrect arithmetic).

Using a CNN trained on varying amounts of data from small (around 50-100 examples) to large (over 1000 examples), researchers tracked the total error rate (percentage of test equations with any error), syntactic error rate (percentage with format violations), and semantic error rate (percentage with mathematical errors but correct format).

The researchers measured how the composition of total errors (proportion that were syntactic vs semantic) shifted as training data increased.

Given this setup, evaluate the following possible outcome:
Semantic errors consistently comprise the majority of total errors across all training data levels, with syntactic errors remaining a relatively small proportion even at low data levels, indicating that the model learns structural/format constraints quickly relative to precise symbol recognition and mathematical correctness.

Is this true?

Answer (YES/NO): YES